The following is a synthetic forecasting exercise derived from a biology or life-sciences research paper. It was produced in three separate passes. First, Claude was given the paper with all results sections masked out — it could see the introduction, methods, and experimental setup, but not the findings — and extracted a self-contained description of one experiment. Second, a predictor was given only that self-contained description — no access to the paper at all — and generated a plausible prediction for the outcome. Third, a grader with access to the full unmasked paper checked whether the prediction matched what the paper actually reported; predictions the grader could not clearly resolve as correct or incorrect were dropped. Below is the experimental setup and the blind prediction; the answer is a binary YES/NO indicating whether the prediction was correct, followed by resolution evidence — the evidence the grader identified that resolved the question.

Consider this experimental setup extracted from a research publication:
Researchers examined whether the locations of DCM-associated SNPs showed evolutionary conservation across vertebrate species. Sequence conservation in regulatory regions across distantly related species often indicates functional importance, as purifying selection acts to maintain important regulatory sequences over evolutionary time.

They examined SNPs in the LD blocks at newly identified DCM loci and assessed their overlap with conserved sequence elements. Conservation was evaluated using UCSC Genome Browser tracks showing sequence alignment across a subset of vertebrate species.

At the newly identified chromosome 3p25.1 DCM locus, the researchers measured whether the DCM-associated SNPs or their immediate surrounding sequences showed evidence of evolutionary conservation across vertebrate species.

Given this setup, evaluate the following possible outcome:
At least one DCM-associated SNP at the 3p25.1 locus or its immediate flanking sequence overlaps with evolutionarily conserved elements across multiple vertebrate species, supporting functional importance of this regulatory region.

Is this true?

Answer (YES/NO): YES